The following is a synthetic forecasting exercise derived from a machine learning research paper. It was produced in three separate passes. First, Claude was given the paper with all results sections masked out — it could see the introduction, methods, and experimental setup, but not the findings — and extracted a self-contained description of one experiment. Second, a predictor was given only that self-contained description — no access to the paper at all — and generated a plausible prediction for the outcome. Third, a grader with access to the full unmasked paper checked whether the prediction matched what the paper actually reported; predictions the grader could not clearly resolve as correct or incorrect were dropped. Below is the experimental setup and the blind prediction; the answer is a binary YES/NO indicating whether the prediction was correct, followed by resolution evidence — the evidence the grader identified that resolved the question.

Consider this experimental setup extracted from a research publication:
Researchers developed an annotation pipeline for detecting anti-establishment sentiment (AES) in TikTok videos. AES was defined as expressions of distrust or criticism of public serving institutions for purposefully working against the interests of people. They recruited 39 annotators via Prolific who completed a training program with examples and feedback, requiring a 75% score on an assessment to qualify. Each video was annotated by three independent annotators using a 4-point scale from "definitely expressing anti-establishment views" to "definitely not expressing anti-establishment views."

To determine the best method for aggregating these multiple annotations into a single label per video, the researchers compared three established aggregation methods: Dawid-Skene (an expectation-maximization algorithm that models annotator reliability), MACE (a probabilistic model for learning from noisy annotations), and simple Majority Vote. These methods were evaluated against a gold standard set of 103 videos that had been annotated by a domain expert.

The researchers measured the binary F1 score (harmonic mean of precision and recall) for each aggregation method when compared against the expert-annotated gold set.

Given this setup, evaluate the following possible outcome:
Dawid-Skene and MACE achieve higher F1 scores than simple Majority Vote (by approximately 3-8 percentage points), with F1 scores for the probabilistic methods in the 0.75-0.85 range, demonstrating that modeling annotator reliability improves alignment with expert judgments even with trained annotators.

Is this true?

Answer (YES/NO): NO